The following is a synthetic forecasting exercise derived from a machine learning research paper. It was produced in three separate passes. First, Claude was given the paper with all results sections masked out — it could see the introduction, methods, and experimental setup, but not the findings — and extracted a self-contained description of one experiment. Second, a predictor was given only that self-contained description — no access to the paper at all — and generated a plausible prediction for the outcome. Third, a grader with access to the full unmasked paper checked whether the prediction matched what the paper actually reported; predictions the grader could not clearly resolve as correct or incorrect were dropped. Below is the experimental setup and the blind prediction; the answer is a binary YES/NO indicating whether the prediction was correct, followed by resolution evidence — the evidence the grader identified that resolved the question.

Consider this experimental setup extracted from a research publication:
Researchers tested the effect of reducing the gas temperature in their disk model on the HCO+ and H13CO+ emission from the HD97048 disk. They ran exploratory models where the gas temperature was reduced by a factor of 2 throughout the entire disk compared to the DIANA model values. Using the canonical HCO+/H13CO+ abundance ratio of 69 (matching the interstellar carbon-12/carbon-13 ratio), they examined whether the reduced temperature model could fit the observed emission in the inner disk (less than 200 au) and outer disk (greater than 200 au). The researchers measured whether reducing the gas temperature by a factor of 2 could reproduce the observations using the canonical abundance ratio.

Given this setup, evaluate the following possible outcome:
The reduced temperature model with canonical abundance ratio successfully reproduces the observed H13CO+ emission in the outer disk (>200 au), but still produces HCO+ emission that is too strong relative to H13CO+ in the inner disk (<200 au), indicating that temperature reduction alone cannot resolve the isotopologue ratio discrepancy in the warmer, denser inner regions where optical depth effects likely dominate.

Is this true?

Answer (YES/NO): NO